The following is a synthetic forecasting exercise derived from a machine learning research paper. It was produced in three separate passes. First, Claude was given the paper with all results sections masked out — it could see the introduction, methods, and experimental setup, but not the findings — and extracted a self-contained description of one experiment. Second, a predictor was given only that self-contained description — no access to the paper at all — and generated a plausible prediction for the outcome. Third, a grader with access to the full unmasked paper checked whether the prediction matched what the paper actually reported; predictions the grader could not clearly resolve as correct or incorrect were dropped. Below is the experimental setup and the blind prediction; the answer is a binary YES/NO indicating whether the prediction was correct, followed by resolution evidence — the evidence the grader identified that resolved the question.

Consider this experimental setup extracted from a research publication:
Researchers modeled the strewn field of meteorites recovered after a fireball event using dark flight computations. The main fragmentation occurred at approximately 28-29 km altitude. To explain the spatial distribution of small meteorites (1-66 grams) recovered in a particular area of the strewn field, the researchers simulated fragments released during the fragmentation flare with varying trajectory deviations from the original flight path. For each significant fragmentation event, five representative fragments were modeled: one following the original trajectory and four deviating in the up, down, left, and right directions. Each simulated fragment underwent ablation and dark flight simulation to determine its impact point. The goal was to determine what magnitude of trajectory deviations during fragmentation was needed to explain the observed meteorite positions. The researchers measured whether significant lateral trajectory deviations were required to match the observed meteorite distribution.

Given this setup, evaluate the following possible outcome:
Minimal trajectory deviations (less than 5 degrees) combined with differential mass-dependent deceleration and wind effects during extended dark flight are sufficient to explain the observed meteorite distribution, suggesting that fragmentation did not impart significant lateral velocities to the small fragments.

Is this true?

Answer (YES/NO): NO